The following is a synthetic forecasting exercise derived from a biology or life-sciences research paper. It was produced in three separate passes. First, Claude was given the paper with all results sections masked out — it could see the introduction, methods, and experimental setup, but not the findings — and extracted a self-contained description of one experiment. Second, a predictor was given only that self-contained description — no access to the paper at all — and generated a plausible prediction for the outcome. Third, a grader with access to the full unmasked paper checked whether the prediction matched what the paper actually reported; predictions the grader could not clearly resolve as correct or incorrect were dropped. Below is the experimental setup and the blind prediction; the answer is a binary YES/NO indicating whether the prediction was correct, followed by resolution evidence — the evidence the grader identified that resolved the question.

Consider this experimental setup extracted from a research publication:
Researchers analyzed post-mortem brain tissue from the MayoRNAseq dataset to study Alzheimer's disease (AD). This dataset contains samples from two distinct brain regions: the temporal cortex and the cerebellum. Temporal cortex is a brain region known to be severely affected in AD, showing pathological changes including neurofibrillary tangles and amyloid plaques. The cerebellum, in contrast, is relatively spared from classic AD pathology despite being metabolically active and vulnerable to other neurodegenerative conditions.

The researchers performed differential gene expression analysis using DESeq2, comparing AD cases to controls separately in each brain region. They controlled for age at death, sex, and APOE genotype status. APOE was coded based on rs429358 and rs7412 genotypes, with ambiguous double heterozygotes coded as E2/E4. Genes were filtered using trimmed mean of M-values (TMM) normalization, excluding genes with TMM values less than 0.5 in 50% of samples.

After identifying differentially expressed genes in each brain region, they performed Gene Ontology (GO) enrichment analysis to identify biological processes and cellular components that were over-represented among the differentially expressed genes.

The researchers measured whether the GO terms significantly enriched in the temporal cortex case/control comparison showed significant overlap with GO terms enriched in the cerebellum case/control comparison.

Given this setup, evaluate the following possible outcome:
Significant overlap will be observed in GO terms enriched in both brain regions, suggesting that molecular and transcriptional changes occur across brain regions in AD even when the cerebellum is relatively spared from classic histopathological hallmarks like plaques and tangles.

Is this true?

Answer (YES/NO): YES